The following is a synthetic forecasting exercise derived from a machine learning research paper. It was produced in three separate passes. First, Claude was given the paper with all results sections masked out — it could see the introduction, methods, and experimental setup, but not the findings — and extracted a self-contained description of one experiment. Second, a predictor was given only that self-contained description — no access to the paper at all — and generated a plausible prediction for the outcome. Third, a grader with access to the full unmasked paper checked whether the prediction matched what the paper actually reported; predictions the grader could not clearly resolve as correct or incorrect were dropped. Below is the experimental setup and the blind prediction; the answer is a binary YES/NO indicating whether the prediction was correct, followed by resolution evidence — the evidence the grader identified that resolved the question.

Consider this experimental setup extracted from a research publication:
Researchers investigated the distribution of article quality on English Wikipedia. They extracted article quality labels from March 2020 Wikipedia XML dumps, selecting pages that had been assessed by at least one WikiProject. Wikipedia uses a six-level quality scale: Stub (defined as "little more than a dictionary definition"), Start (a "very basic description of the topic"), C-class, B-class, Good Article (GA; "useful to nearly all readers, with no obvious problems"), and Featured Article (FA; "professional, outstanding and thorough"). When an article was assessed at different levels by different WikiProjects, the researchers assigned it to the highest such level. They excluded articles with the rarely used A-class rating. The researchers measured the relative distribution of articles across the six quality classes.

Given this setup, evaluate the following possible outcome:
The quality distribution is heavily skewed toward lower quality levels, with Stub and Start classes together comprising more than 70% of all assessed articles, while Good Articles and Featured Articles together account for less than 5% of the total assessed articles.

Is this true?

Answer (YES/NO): YES